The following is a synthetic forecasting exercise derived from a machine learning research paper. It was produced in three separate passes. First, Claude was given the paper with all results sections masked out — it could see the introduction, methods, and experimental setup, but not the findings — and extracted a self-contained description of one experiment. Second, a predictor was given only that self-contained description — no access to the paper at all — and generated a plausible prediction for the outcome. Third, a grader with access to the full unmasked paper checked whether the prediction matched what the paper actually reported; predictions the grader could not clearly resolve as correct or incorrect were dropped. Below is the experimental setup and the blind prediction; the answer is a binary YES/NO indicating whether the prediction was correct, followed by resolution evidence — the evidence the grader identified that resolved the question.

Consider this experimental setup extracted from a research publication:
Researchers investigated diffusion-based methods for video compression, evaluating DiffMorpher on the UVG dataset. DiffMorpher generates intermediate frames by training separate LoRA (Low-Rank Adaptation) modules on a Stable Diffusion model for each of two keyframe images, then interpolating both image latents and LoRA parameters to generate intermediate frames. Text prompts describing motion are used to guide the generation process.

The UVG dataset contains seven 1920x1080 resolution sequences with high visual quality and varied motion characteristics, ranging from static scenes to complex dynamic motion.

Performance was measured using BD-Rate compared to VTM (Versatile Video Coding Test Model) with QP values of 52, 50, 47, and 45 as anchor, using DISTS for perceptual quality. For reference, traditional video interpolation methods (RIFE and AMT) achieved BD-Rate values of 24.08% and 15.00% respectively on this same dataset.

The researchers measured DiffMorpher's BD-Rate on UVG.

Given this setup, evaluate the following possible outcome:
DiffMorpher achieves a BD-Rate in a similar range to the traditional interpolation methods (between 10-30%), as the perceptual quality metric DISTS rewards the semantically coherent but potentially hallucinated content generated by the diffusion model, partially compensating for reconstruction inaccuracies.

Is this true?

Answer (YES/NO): YES